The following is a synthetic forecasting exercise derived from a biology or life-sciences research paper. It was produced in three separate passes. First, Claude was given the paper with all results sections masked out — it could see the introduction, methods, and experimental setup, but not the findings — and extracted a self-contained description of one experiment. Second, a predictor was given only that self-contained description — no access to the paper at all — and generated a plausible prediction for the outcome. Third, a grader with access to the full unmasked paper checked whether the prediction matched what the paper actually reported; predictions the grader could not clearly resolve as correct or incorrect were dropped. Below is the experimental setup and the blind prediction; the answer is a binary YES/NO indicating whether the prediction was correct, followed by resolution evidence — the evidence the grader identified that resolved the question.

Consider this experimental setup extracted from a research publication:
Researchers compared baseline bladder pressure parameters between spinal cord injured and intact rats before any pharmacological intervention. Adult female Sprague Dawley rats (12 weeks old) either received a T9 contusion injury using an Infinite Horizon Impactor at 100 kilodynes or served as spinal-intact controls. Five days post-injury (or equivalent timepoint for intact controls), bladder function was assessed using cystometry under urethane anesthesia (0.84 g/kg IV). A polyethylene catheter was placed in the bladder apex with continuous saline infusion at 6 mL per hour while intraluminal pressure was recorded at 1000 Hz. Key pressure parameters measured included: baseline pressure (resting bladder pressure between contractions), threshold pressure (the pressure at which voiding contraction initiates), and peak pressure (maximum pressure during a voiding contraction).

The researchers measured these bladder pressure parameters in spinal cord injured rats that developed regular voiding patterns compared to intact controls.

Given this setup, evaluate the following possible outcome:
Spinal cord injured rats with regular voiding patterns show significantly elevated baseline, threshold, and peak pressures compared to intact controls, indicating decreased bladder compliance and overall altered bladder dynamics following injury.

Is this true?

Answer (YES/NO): NO